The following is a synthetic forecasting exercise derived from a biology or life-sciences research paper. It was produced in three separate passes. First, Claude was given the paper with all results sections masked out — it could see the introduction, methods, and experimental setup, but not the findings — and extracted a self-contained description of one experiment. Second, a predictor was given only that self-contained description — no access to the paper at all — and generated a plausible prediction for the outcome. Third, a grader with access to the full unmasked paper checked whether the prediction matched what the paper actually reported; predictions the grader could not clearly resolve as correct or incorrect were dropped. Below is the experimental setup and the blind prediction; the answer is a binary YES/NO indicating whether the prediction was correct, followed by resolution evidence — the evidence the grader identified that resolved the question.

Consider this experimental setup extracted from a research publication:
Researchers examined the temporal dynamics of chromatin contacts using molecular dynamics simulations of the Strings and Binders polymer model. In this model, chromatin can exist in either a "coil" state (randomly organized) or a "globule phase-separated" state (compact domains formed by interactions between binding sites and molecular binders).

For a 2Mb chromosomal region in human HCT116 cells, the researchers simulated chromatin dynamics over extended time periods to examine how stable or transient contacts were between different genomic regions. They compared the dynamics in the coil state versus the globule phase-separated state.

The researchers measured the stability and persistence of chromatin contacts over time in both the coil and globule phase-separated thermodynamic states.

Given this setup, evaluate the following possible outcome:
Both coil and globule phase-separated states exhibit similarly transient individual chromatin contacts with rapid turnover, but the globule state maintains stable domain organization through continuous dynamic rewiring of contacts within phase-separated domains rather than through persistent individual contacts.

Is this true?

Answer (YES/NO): NO